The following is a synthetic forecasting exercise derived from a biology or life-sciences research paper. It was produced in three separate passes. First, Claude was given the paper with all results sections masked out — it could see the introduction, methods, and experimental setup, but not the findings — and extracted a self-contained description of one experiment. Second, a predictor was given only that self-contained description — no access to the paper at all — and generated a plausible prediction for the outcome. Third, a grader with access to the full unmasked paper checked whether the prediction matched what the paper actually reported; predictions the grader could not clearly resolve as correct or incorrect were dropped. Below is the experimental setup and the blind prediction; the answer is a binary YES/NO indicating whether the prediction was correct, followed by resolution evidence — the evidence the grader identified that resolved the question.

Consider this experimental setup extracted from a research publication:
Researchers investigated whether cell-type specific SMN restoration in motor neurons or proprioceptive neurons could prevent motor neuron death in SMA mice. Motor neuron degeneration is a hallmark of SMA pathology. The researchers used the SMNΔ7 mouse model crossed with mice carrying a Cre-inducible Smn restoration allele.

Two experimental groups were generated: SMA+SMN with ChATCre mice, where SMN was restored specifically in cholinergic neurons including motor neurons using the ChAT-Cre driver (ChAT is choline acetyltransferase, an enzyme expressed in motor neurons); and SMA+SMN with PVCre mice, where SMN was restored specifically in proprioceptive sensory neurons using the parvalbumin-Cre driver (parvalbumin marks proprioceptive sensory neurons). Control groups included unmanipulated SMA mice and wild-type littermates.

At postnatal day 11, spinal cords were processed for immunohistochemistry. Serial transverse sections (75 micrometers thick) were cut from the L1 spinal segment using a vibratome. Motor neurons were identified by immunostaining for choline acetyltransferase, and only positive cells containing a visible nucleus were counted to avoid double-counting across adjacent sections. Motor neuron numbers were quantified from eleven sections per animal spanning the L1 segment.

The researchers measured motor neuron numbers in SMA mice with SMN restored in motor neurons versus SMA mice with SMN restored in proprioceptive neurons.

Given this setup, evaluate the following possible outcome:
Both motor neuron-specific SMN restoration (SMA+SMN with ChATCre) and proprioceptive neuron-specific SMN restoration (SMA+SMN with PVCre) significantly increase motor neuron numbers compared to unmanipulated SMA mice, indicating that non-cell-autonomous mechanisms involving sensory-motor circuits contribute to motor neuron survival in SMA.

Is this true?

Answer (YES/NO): NO